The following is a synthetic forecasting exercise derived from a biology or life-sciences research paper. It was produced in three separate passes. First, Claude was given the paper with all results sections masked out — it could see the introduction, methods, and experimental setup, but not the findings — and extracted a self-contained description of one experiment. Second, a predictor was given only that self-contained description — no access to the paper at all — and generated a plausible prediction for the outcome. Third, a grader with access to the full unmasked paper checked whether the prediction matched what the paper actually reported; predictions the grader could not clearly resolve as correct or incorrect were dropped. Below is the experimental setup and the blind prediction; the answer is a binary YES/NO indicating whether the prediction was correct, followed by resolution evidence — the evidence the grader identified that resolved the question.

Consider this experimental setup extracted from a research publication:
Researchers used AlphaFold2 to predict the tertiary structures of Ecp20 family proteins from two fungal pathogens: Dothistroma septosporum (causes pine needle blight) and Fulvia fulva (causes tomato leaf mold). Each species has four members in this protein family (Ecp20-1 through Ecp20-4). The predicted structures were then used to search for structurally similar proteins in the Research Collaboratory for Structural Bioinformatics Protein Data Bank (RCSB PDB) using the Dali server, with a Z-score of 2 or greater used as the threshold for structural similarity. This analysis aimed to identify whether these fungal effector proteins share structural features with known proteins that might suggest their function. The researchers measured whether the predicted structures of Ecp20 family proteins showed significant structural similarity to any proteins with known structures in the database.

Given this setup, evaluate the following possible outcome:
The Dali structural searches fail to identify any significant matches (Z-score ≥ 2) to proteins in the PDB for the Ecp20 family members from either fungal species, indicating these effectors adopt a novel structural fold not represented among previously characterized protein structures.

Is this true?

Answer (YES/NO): NO